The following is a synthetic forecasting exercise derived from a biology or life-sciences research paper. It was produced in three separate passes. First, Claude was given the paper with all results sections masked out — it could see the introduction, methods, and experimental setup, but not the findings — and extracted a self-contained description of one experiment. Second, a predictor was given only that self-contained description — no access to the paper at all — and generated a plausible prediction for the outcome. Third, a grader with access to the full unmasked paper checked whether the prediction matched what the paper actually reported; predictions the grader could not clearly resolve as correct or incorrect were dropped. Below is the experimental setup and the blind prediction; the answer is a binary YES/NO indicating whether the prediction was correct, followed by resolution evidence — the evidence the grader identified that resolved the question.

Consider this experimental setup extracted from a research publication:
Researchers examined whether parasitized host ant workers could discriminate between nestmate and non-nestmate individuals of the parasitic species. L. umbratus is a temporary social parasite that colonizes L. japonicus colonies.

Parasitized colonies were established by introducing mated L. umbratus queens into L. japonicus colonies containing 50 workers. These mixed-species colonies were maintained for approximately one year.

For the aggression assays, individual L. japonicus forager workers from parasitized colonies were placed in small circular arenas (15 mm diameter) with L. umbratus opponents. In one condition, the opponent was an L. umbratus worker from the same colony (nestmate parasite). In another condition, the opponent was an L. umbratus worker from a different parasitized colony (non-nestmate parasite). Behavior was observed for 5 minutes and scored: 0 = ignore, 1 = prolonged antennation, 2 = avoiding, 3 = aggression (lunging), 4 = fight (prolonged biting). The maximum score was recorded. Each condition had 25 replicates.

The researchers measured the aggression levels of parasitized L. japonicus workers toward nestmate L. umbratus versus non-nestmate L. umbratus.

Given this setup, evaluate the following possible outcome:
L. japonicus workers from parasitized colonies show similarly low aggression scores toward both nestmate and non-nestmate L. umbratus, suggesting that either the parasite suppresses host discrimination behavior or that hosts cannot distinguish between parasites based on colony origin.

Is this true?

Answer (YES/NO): YES